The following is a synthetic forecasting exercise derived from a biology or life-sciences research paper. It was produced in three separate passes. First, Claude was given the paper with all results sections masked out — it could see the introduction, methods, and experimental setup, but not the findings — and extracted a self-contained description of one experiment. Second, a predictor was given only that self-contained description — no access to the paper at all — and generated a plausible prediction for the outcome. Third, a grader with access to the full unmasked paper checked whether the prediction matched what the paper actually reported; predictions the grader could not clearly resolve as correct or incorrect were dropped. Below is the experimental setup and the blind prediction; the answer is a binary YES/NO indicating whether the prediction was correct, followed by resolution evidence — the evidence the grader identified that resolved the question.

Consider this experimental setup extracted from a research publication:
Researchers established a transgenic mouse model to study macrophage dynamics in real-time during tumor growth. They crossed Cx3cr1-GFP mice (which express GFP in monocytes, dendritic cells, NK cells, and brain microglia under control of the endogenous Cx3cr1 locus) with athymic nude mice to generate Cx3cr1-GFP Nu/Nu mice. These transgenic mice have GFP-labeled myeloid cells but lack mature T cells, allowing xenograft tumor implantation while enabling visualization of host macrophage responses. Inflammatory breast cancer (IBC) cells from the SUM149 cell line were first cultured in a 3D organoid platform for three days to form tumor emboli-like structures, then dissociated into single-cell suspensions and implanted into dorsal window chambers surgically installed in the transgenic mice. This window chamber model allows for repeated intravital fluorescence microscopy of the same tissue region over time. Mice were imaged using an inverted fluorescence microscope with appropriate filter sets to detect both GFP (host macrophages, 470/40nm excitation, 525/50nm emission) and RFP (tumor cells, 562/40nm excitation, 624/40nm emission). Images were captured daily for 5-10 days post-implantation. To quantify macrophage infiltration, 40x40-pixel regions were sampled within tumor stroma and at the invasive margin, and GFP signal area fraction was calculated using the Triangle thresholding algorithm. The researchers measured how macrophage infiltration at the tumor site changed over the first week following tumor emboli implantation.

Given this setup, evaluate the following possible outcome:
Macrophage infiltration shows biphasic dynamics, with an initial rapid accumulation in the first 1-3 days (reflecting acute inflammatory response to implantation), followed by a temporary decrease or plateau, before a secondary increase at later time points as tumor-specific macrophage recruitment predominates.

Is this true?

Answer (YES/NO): NO